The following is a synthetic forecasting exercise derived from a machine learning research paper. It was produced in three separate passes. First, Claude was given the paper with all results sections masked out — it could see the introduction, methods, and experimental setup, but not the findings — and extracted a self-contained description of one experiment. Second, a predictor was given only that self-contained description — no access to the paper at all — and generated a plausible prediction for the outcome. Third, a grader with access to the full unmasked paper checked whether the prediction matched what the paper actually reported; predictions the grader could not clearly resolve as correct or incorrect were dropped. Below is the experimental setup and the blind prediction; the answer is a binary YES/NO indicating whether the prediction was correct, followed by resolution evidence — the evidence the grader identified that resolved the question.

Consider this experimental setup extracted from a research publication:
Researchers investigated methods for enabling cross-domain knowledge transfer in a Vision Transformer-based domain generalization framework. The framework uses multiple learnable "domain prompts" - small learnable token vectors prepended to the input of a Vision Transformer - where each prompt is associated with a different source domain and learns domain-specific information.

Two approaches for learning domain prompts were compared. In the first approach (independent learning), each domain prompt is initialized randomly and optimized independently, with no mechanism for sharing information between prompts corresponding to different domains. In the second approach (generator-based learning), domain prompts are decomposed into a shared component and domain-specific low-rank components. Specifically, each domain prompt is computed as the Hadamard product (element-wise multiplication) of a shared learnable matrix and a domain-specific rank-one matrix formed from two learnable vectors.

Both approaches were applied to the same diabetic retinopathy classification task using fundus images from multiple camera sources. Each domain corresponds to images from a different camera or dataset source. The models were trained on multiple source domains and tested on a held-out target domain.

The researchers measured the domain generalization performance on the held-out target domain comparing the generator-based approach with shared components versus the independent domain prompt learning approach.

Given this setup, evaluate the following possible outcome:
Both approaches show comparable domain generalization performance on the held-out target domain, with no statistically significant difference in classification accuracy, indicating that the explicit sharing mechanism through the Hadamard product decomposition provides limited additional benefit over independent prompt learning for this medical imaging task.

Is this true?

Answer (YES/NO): NO